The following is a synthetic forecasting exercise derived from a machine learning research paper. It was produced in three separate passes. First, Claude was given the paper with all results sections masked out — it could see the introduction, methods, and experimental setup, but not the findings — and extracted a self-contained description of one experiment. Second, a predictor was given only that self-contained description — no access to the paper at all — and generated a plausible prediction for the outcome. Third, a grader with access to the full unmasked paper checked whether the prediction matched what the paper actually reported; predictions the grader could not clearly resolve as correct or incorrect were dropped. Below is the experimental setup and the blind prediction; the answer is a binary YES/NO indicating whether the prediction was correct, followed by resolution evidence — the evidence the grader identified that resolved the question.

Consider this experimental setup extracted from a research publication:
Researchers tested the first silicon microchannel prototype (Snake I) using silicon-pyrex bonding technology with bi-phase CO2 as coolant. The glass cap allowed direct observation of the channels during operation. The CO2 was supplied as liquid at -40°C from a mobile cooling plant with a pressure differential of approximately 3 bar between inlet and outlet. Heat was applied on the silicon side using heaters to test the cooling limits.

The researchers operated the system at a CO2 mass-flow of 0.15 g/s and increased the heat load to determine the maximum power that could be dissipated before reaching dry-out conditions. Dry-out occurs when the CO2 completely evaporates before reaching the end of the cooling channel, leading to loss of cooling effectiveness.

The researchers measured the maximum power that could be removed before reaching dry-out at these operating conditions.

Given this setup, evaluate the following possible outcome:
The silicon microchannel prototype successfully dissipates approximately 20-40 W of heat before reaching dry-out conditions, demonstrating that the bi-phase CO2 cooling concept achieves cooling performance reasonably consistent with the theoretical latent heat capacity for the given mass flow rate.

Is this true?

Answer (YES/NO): NO